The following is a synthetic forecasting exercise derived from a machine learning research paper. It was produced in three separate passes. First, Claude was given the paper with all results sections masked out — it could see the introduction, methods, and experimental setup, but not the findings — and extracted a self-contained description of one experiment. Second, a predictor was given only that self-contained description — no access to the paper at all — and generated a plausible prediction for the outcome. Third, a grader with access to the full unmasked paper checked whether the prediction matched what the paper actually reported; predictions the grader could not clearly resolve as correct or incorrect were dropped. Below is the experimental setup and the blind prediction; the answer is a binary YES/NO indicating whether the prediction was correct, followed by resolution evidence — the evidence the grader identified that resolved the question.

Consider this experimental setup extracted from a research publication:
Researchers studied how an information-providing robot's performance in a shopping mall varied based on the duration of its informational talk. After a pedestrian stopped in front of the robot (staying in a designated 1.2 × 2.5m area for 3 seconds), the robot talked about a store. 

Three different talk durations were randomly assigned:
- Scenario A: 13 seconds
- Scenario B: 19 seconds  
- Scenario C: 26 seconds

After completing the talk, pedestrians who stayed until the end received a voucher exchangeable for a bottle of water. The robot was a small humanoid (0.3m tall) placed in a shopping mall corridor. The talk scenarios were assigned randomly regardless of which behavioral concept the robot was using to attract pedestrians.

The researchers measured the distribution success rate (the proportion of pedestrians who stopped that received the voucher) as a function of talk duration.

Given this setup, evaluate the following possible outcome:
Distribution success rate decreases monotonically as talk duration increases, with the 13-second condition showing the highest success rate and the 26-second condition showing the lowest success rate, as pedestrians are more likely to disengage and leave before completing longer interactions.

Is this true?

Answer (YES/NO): YES